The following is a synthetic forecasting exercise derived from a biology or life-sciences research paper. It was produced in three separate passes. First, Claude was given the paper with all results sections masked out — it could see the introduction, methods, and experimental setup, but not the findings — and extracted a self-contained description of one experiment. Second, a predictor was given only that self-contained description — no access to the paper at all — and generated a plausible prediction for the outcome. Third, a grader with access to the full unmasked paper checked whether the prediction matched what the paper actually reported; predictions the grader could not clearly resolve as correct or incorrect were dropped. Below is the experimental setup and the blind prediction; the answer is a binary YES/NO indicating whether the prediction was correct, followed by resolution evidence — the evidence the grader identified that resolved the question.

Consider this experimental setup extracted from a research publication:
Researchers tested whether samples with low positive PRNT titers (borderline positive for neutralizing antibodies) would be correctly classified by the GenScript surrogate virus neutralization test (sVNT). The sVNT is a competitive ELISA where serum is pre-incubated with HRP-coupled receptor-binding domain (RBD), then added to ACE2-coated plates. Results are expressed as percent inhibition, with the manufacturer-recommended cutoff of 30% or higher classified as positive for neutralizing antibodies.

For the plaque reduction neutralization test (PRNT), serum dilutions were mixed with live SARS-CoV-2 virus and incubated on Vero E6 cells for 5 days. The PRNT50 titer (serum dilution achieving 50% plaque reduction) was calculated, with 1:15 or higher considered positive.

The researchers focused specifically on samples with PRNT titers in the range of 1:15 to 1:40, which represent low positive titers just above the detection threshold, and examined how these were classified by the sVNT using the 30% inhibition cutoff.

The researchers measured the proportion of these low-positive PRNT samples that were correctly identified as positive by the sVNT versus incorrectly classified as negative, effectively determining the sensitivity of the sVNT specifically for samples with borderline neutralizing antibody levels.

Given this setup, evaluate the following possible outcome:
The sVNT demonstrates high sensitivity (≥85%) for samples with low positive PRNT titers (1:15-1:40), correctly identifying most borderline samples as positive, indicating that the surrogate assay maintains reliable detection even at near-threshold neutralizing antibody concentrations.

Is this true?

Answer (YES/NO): NO